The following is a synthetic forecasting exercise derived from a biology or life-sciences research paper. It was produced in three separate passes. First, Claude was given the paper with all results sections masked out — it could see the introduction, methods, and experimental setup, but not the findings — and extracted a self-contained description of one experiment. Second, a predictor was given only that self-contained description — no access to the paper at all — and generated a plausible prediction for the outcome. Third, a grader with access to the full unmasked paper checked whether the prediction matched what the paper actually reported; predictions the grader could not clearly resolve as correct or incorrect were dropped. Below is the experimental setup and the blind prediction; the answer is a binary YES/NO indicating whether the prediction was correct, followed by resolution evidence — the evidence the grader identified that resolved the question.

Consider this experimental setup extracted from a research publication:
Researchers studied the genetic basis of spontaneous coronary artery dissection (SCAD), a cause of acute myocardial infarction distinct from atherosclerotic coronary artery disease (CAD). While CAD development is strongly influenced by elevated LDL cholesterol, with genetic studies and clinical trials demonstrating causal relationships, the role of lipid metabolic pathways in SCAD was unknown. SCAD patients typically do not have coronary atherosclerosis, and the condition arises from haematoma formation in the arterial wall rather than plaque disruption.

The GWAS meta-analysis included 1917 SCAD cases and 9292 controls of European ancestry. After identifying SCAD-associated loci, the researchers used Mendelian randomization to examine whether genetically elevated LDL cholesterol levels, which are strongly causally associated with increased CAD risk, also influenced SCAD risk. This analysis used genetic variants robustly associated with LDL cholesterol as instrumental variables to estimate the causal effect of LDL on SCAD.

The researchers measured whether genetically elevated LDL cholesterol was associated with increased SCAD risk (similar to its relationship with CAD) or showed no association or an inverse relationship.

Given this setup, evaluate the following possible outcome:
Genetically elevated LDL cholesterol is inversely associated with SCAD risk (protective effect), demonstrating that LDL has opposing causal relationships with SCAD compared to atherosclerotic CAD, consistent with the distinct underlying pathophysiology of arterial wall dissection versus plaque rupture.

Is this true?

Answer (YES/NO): NO